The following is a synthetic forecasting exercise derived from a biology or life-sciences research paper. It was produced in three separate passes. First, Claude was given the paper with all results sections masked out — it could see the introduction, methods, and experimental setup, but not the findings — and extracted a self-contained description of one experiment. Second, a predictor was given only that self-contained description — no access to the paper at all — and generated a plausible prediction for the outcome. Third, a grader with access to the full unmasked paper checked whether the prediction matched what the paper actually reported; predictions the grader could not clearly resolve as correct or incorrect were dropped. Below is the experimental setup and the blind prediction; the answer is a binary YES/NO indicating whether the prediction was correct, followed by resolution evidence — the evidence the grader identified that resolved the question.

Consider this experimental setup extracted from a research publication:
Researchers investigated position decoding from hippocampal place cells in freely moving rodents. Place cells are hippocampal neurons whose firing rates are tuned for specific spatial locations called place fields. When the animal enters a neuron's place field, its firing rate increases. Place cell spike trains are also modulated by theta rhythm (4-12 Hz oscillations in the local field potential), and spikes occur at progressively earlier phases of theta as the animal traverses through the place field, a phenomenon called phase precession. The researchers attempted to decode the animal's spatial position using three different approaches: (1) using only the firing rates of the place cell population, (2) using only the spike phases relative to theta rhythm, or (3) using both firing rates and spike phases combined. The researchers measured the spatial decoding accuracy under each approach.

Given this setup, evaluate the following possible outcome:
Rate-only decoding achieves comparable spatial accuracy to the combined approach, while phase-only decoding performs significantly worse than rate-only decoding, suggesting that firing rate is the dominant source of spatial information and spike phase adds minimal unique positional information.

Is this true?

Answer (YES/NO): NO